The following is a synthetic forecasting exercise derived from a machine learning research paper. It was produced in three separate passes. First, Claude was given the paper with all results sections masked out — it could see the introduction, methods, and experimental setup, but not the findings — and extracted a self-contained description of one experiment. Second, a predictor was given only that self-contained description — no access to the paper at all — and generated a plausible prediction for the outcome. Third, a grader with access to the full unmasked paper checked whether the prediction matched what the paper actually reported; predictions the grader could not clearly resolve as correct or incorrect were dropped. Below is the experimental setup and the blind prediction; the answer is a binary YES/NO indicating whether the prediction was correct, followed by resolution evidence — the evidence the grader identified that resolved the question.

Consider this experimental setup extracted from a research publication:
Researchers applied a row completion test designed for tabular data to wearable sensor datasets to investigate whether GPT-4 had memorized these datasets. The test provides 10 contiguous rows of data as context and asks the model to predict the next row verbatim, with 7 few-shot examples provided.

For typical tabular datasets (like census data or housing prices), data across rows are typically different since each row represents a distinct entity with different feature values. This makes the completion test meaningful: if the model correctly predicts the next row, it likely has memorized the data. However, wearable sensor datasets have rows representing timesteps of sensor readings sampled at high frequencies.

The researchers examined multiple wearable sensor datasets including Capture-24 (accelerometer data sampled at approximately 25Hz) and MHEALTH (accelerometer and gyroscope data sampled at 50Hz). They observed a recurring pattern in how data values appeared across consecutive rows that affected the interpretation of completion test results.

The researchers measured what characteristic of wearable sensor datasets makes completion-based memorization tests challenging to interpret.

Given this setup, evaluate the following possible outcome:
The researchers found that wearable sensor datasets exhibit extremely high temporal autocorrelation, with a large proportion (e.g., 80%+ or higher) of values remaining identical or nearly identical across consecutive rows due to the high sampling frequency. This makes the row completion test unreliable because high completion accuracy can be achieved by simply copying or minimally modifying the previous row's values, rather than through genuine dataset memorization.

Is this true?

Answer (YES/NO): YES